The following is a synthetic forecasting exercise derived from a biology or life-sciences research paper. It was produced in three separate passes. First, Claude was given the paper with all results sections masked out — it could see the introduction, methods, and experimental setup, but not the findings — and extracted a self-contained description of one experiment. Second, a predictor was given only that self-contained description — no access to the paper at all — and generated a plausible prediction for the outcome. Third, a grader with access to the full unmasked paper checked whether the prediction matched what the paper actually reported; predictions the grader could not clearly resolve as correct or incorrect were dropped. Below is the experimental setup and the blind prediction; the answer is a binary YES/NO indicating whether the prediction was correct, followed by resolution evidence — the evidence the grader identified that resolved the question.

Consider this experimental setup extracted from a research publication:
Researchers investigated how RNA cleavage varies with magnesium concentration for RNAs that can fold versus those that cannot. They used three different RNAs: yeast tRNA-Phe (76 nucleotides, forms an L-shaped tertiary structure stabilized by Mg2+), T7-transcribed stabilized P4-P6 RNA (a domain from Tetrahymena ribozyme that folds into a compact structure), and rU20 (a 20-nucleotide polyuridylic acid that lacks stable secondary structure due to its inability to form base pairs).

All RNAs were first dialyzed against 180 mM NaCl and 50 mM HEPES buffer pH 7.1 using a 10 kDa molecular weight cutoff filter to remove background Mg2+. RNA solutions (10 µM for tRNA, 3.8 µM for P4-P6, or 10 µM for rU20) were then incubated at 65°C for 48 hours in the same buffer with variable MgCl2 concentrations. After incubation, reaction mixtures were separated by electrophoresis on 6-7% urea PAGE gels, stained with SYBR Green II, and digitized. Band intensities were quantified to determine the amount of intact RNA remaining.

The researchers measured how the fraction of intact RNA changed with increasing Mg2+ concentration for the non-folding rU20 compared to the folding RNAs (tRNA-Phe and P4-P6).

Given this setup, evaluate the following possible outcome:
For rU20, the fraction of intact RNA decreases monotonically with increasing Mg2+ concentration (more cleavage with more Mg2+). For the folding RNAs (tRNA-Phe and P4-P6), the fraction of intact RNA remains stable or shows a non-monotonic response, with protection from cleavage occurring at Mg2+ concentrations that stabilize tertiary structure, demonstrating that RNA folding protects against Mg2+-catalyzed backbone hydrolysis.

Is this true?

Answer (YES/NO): YES